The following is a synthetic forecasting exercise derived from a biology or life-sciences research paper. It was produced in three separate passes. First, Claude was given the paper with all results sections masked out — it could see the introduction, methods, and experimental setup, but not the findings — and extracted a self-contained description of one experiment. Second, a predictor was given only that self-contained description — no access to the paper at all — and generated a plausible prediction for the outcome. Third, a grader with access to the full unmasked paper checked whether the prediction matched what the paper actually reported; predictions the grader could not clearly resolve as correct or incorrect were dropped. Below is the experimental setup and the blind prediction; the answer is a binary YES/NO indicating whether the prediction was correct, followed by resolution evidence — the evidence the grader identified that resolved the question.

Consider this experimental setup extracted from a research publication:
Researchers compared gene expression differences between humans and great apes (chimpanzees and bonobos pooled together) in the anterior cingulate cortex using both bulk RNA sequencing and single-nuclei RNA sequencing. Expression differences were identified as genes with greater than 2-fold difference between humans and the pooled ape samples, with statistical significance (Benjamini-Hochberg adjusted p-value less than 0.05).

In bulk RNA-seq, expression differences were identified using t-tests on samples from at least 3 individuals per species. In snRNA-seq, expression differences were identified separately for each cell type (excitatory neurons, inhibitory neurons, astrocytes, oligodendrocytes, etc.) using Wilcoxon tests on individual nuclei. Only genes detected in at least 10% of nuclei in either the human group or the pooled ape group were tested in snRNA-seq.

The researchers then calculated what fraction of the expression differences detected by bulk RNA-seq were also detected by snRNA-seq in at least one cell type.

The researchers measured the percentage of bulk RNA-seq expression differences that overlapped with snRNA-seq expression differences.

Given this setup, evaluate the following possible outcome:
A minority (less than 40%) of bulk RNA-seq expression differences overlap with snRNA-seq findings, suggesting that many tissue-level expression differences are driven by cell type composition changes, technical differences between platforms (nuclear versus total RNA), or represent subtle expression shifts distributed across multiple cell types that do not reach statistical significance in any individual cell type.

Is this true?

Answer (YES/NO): YES